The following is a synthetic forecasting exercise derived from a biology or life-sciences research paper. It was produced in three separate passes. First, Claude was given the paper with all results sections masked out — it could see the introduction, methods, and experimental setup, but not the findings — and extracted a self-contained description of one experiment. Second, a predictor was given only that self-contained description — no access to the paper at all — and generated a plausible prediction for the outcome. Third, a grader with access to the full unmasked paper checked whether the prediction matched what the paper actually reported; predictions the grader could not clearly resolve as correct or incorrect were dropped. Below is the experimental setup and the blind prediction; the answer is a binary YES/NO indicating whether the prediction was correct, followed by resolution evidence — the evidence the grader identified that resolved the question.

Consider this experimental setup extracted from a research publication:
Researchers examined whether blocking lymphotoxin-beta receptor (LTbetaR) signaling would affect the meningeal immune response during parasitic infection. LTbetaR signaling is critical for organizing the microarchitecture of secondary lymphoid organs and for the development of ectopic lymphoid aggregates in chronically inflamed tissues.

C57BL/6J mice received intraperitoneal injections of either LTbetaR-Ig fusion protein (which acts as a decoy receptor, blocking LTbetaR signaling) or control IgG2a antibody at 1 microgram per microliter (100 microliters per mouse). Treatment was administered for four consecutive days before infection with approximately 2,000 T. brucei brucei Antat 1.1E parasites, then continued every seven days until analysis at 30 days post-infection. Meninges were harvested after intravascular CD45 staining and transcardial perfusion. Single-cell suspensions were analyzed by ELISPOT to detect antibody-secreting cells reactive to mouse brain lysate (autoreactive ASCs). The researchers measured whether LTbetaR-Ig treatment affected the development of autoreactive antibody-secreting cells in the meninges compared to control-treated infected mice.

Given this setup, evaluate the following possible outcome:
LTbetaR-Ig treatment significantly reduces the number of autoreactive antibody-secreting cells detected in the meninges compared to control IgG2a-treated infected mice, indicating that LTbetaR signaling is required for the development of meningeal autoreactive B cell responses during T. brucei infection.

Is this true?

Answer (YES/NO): YES